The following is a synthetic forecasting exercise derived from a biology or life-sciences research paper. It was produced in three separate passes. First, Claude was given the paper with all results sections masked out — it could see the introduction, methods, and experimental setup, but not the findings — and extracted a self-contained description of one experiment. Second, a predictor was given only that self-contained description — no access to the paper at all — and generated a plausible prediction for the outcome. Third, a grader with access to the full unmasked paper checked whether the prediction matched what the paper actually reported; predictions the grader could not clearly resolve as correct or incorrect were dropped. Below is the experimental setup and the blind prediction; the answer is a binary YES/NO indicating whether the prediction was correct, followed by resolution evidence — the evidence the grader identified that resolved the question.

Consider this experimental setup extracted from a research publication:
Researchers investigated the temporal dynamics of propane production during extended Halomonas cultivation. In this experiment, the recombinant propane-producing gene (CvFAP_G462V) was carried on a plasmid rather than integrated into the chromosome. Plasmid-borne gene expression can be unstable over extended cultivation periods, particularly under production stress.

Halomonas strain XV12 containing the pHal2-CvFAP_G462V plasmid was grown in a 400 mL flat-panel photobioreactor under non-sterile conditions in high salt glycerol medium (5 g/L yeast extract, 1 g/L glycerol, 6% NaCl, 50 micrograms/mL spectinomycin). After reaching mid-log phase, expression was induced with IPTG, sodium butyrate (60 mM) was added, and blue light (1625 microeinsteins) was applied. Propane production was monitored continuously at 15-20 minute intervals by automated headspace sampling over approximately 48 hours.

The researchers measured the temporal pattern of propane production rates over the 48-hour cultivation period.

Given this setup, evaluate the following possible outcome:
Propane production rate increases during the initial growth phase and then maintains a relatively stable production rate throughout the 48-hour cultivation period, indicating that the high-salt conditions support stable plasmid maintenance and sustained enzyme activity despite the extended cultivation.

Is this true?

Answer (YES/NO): NO